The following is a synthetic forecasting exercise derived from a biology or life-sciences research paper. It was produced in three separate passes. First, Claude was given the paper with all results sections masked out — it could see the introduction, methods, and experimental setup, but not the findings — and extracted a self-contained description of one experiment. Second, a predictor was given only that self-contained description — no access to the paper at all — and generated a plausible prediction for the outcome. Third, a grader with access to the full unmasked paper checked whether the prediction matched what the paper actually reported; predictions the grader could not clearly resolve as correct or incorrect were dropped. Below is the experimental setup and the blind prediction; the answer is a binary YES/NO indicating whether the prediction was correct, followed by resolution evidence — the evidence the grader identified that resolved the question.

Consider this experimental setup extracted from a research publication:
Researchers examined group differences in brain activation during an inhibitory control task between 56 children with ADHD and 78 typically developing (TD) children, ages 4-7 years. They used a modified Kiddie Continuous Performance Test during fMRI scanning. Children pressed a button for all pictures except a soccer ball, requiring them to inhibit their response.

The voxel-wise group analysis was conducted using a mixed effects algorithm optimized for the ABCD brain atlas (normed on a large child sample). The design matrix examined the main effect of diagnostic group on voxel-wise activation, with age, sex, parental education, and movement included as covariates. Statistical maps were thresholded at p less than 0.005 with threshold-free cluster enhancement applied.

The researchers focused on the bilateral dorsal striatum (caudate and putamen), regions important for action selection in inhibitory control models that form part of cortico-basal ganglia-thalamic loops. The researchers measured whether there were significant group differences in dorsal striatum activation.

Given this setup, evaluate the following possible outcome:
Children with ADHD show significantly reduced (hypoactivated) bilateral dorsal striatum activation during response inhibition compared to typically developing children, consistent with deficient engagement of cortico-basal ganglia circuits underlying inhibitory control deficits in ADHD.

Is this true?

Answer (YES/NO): YES